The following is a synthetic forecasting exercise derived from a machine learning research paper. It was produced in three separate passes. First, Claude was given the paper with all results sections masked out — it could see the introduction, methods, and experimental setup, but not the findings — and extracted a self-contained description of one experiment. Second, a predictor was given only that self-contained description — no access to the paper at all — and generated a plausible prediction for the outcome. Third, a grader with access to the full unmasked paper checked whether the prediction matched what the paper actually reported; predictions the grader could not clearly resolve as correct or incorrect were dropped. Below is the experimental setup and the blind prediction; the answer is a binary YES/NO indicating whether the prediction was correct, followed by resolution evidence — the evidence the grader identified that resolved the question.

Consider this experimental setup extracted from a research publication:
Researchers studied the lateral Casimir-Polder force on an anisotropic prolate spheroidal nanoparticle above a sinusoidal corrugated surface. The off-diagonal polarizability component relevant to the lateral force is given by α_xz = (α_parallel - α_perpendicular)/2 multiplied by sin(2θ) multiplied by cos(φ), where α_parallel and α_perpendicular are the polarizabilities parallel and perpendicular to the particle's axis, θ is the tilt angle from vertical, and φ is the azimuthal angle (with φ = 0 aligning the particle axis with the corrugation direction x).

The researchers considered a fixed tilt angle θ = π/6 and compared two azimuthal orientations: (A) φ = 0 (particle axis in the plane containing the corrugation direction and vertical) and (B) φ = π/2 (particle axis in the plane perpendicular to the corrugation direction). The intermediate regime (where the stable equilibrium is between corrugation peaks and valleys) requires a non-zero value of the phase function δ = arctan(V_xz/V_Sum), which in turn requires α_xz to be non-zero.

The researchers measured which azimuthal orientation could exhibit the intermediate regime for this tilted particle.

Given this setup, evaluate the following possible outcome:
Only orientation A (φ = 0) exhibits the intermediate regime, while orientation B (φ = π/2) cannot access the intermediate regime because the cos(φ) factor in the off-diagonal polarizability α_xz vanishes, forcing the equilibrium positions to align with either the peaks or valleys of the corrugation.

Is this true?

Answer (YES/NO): YES